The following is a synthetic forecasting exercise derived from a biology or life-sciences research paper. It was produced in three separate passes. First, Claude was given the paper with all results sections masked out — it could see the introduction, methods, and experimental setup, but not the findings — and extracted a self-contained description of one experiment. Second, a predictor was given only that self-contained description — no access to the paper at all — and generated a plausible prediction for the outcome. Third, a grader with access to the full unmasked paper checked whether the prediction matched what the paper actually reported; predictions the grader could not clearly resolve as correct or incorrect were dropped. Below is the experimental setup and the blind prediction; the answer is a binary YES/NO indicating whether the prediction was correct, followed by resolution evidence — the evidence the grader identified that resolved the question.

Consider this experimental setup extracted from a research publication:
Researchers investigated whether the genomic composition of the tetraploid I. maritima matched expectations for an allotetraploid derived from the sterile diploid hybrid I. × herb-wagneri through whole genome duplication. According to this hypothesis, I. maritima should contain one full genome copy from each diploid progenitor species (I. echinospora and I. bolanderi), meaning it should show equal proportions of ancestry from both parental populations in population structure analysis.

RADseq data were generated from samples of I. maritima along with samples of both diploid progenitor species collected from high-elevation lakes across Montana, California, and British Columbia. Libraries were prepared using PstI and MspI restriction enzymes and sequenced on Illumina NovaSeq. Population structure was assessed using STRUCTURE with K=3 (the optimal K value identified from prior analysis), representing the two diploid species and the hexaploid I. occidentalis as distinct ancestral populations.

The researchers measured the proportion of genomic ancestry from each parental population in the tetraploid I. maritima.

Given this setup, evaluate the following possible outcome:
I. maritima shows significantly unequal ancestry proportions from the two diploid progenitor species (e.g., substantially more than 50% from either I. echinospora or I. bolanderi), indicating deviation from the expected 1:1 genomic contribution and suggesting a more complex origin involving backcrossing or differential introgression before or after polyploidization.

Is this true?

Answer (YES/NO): NO